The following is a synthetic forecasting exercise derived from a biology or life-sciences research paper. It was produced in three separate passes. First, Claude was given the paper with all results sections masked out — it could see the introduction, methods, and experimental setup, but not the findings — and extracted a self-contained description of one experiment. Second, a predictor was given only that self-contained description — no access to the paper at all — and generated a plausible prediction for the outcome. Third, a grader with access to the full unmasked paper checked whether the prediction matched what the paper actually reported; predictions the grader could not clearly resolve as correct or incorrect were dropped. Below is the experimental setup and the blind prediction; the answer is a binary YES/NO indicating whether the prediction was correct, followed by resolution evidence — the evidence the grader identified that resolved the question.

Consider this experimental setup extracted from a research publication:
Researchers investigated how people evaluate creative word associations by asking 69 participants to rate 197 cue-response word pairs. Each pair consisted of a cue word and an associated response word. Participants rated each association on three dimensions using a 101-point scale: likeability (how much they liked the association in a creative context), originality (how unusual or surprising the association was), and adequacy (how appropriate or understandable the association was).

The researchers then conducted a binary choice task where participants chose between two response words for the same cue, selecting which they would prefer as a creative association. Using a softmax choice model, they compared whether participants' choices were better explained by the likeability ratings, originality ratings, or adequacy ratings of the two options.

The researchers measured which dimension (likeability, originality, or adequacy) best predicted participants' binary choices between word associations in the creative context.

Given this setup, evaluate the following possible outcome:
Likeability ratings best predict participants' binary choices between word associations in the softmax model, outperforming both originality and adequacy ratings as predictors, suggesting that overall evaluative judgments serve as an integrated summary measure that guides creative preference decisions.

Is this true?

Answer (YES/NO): YES